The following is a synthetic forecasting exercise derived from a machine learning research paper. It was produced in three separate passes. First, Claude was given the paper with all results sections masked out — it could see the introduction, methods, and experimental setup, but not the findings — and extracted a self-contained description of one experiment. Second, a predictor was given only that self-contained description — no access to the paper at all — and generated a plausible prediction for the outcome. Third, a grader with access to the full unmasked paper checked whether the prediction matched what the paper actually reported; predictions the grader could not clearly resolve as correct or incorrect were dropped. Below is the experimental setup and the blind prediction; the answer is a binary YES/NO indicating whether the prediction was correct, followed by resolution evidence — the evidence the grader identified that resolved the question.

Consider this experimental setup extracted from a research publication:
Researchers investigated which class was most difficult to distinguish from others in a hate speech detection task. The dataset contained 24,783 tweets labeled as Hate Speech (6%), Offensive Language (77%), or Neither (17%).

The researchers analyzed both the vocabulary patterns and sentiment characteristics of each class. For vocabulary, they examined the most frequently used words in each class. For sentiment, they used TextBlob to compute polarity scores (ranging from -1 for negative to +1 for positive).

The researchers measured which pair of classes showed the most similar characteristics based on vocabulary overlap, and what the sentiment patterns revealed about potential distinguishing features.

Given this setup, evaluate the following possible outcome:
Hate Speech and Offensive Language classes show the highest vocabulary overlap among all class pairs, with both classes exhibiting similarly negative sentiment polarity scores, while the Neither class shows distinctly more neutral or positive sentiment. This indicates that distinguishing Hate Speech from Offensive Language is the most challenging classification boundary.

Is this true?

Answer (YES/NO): NO